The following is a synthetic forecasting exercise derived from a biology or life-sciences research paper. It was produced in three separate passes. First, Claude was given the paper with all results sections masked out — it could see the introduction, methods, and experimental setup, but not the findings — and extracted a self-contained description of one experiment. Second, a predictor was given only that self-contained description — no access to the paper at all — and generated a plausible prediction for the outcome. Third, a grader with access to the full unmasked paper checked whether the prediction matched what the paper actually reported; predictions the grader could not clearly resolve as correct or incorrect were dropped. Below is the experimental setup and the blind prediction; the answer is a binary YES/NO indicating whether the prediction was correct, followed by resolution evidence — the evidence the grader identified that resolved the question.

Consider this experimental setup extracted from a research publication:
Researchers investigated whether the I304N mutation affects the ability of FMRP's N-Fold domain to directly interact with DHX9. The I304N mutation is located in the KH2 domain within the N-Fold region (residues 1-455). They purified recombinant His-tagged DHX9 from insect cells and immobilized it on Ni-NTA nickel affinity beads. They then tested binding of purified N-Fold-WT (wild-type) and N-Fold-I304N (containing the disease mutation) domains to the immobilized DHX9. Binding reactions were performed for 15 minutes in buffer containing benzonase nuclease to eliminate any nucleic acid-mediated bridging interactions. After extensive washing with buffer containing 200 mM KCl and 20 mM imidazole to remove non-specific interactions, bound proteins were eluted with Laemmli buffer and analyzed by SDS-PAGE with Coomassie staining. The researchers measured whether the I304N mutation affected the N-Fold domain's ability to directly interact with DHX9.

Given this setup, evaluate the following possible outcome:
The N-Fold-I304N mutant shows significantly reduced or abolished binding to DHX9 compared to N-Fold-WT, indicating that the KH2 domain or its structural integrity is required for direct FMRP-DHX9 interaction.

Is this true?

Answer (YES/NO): YES